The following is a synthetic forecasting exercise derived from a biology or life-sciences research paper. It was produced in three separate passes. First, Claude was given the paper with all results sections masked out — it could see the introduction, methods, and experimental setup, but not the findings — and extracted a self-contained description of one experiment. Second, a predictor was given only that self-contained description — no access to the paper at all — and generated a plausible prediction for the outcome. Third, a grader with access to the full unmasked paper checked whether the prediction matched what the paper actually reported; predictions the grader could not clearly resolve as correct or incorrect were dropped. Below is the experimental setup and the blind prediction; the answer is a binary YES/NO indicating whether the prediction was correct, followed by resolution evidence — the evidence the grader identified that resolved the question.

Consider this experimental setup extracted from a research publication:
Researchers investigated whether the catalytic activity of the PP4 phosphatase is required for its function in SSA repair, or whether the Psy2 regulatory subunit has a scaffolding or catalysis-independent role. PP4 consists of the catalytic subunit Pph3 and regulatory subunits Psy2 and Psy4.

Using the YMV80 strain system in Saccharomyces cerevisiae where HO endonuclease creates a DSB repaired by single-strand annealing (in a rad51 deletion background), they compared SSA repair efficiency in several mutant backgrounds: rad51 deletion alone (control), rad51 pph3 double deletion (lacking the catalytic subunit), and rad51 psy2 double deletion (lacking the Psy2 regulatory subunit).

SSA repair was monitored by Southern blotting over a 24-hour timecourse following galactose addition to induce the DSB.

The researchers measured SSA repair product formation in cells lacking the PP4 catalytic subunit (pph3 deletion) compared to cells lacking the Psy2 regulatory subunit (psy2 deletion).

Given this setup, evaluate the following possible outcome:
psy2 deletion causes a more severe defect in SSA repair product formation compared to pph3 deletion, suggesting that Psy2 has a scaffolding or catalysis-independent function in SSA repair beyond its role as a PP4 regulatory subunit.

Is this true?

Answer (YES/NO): NO